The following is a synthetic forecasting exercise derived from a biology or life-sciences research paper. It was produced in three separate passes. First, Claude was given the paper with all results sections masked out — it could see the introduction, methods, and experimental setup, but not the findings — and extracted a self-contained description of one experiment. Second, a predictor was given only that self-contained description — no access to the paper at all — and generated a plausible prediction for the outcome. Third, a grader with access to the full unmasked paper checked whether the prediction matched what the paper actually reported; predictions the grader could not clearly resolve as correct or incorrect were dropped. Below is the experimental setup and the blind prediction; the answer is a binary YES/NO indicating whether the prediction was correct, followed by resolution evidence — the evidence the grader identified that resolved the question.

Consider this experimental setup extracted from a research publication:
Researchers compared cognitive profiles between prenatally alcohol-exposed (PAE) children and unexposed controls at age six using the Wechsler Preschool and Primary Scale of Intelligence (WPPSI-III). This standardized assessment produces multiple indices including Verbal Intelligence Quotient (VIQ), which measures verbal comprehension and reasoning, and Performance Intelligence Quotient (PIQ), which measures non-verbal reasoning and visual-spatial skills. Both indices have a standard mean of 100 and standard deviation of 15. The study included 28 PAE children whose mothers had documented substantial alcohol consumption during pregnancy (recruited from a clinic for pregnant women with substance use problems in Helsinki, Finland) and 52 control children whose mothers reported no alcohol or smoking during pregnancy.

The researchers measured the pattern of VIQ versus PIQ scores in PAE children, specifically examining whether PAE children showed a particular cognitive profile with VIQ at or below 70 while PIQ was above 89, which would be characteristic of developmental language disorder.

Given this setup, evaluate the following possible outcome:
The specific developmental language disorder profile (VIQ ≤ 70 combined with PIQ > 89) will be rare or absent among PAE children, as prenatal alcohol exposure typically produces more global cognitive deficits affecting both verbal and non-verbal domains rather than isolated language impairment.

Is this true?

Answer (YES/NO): NO